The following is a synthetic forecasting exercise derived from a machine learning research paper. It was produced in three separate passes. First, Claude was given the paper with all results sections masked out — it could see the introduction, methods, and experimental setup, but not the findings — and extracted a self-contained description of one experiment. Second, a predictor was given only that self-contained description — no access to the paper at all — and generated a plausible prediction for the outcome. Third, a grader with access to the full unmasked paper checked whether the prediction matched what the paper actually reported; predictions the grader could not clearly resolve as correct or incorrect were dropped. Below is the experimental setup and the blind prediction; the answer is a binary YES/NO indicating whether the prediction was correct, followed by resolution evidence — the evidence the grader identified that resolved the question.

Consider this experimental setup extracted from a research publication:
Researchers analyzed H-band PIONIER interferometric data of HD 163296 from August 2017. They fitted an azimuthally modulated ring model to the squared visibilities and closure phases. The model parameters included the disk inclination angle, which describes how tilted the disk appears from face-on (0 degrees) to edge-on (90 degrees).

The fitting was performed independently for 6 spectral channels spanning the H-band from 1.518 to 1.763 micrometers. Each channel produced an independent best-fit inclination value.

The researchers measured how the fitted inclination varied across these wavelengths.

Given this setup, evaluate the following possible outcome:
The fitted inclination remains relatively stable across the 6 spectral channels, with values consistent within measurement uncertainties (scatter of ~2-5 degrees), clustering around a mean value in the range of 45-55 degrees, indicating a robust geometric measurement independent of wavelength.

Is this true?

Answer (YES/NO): NO